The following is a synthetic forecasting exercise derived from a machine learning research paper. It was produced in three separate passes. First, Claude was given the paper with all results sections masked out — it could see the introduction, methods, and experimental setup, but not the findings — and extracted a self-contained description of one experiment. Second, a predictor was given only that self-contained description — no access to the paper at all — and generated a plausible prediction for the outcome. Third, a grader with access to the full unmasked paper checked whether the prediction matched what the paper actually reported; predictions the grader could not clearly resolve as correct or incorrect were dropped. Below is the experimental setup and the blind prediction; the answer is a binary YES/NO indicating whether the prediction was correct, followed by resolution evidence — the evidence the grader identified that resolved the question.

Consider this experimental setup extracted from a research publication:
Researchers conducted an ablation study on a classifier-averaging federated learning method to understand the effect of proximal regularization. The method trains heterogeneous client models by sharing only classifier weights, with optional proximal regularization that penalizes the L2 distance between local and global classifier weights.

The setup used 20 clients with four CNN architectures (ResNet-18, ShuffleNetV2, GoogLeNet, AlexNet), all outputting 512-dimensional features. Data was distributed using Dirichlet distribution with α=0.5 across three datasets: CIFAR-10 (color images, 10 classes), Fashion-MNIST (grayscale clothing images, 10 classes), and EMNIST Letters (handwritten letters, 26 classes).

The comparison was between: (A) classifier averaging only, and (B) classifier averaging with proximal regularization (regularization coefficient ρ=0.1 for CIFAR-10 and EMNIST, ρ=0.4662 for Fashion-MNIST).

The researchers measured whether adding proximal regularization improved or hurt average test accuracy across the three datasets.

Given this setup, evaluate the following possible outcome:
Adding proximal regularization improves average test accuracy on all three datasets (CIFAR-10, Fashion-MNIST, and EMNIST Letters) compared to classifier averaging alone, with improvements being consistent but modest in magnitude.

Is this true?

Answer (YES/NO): NO